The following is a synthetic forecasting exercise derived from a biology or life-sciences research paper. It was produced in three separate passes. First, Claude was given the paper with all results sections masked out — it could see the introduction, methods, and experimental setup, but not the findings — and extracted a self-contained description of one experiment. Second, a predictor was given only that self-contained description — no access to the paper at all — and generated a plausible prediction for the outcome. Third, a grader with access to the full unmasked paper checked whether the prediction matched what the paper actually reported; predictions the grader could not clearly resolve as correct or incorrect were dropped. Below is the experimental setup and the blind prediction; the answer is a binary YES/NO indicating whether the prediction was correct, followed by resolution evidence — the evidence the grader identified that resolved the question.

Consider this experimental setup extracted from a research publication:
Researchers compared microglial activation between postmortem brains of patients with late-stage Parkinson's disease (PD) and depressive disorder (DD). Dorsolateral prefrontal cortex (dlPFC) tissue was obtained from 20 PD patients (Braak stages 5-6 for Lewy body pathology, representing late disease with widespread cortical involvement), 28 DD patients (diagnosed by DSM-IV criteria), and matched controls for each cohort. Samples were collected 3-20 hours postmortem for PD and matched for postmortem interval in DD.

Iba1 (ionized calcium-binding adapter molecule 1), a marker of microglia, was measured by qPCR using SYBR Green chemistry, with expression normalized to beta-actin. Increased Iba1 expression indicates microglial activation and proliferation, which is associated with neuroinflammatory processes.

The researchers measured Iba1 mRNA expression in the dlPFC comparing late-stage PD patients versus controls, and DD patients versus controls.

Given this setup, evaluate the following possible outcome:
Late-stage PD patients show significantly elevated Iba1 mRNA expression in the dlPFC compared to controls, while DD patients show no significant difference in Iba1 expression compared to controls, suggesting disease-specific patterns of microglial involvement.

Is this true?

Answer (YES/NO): NO